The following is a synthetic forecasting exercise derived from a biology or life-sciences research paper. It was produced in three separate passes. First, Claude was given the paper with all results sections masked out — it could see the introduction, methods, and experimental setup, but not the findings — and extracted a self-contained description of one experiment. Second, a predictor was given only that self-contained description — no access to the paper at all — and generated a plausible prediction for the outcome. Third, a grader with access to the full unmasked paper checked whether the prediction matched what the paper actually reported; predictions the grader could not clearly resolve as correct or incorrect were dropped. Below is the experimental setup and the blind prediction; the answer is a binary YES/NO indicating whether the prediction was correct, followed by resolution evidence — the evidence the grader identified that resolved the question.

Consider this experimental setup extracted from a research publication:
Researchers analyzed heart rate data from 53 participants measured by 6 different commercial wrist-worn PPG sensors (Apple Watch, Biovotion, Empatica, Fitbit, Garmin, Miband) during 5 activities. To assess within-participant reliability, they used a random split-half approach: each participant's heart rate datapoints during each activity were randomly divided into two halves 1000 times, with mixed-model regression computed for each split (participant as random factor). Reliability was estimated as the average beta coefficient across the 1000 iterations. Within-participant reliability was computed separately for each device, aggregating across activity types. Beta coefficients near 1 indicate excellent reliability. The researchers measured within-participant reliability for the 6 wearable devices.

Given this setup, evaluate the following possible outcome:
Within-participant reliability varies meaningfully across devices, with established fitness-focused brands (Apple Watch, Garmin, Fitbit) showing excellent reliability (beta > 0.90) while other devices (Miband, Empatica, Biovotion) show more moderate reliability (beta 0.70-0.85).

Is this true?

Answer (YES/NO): NO